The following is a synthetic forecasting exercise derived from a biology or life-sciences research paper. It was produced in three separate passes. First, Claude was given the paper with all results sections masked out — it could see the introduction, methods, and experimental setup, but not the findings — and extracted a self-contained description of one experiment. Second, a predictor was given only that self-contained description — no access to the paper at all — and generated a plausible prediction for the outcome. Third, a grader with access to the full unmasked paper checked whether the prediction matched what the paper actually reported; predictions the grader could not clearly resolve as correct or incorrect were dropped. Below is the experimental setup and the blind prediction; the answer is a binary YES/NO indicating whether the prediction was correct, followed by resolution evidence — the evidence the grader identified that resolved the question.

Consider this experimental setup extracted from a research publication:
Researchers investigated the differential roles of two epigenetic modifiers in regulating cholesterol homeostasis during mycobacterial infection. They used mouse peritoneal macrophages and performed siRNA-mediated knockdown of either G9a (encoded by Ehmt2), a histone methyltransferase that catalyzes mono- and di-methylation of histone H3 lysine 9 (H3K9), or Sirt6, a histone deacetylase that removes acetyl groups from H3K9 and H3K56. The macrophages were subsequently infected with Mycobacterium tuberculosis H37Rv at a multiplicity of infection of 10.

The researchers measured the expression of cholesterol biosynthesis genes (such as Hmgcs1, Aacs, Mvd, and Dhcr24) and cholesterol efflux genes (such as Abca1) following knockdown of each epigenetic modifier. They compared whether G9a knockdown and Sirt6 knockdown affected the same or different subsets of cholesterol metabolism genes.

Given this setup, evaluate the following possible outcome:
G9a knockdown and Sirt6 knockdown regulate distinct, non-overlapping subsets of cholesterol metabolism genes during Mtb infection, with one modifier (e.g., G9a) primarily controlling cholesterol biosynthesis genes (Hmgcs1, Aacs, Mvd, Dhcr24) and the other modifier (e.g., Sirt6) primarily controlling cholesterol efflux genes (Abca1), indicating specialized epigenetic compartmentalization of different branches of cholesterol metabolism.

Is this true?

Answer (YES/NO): YES